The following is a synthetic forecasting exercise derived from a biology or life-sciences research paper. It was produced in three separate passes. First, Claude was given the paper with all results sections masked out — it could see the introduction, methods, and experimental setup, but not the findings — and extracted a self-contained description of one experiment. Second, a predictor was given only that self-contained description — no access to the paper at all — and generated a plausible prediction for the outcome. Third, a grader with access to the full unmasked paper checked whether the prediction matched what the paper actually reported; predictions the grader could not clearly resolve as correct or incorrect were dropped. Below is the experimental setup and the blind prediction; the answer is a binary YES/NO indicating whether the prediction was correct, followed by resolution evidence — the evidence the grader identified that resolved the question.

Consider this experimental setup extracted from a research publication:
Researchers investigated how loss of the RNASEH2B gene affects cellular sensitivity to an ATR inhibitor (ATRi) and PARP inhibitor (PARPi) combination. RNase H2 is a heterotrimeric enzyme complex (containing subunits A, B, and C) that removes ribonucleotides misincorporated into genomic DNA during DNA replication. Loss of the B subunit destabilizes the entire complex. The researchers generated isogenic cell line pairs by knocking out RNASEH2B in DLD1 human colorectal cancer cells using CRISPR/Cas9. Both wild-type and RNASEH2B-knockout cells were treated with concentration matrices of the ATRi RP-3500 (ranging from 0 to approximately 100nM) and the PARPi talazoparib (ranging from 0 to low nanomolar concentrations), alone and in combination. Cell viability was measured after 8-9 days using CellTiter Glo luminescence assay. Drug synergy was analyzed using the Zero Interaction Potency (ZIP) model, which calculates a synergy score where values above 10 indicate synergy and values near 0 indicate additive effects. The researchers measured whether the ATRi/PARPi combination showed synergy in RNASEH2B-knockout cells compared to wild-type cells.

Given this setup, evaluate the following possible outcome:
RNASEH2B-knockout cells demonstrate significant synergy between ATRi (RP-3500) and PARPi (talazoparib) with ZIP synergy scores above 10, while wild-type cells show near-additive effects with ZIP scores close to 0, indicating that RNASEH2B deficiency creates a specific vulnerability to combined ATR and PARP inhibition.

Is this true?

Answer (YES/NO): YES